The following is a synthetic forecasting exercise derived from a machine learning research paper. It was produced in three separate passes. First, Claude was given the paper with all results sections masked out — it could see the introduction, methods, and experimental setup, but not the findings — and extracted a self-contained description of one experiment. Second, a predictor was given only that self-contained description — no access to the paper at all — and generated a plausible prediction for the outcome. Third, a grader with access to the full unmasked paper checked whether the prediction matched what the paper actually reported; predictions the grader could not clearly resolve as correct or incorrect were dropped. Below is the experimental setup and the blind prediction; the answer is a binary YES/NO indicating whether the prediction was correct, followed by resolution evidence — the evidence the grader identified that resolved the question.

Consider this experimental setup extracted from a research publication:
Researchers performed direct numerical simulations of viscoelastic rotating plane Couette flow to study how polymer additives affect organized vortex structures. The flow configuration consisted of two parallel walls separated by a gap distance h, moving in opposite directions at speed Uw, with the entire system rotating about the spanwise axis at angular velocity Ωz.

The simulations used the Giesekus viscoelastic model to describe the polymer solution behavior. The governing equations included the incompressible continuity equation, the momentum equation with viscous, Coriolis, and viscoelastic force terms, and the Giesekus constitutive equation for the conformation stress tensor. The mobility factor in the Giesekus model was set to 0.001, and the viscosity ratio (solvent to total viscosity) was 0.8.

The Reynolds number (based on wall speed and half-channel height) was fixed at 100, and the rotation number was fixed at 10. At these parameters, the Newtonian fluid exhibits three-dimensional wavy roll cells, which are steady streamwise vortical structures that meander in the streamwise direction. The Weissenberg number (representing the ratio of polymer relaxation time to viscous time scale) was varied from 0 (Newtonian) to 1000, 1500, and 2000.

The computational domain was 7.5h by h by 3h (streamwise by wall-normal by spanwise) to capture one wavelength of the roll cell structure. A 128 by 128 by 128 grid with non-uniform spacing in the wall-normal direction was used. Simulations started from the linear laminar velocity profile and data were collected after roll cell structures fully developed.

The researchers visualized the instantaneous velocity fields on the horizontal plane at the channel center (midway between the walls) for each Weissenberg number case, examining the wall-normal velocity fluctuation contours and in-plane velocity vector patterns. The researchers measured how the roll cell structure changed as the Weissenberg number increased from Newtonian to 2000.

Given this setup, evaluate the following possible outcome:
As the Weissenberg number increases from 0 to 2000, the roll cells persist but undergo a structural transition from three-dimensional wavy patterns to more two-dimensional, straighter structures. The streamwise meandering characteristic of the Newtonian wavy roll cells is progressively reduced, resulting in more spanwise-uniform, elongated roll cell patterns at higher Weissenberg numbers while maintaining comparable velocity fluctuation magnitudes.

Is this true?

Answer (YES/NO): NO